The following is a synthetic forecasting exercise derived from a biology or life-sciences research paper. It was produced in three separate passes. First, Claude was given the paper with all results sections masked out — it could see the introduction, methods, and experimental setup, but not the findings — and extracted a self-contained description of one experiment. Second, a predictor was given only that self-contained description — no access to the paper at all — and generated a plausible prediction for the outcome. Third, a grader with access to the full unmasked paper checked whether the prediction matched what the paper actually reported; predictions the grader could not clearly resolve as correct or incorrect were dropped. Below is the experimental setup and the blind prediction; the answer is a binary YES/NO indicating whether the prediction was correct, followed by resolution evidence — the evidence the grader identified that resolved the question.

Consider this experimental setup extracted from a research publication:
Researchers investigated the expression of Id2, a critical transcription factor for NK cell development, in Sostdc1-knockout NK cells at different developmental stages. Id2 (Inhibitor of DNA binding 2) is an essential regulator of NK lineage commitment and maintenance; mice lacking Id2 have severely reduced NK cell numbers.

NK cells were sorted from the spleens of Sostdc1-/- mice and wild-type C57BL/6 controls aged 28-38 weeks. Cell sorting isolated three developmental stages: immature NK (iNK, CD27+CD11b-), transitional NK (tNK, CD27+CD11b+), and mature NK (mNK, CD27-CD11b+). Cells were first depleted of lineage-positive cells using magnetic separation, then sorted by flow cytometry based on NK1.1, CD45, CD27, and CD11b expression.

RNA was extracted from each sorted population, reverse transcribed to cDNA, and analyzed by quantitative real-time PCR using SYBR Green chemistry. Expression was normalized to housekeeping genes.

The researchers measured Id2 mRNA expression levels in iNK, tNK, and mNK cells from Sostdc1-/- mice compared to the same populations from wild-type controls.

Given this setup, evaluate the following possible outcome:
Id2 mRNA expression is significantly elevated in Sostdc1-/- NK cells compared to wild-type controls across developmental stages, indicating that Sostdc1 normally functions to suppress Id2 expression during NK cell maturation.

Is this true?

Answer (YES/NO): NO